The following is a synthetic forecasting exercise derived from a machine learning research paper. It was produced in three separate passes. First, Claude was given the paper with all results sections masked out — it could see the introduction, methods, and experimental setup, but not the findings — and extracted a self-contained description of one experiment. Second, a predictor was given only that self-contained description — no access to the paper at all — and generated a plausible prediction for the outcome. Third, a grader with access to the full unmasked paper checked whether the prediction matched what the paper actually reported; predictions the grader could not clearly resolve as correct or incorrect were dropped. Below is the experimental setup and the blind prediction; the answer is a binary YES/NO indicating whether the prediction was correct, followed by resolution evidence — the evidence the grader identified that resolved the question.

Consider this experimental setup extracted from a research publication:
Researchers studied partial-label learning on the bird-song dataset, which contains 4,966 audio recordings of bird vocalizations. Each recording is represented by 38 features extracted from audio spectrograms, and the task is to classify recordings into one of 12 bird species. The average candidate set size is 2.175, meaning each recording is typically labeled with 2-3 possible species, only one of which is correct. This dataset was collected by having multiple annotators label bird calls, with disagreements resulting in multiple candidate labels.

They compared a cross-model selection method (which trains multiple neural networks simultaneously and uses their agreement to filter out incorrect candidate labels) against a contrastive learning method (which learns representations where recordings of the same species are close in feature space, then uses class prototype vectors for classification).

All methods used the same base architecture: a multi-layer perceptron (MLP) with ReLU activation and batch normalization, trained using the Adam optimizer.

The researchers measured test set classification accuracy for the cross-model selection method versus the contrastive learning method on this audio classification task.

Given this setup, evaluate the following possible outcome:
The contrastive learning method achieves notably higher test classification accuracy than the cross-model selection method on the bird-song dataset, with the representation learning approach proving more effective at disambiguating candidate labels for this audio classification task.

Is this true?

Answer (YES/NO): NO